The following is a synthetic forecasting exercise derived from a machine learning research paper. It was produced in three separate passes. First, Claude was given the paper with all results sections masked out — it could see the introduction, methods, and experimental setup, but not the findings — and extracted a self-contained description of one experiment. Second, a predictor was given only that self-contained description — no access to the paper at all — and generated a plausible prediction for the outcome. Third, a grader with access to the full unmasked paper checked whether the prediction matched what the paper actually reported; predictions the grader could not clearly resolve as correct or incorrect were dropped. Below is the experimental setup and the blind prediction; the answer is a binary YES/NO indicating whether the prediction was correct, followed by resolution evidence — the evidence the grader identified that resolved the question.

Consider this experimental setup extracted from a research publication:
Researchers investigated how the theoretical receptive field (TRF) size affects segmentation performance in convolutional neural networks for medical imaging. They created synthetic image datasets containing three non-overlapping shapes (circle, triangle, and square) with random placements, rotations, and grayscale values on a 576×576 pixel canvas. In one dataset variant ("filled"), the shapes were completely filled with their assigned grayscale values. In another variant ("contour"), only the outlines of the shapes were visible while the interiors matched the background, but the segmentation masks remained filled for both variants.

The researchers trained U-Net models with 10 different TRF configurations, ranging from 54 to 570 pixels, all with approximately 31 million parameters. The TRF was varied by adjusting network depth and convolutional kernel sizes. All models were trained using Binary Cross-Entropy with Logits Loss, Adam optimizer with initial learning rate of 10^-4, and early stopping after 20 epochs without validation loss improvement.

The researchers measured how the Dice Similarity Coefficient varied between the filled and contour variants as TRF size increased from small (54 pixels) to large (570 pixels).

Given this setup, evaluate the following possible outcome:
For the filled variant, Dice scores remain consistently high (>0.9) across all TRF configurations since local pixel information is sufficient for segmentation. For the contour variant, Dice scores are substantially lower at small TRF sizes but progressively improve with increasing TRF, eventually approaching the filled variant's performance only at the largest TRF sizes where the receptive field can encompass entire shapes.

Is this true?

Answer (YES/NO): NO